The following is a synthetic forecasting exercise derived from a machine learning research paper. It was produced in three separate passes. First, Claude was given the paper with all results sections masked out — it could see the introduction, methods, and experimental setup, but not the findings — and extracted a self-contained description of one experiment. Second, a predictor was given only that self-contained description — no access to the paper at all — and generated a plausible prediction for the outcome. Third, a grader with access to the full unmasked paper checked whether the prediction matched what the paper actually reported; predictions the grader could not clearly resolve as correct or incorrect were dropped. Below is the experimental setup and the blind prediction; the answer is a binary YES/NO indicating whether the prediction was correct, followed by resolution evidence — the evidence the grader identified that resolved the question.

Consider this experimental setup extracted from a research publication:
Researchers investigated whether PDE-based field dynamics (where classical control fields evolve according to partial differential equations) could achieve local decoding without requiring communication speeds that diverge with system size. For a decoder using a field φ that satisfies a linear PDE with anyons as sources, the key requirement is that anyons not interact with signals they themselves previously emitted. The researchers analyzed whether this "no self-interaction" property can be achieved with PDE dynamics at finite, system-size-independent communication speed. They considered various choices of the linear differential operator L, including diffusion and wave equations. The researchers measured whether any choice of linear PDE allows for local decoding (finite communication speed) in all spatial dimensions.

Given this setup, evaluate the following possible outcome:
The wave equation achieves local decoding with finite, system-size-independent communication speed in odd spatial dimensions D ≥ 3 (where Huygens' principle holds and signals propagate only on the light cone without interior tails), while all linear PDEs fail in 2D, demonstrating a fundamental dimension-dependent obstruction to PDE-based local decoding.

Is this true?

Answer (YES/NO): YES